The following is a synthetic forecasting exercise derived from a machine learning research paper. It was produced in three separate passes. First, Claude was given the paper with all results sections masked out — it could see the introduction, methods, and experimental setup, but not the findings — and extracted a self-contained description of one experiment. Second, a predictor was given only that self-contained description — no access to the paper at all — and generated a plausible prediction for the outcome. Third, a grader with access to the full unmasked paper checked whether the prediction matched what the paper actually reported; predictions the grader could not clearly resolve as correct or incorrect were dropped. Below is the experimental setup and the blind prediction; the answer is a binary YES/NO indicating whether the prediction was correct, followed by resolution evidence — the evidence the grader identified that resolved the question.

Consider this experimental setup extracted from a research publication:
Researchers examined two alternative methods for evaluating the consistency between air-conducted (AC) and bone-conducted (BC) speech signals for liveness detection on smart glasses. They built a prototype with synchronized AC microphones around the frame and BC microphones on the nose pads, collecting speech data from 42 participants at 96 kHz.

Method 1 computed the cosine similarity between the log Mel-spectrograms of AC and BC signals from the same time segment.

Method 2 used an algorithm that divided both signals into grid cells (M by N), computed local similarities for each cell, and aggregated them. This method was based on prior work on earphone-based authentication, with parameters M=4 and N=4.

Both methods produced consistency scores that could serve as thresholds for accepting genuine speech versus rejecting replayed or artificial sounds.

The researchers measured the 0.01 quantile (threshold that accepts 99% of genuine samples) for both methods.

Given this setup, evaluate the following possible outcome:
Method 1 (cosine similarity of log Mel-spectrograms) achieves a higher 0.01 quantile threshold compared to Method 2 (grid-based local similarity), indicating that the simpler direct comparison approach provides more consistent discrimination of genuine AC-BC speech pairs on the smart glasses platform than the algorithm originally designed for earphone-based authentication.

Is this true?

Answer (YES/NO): YES